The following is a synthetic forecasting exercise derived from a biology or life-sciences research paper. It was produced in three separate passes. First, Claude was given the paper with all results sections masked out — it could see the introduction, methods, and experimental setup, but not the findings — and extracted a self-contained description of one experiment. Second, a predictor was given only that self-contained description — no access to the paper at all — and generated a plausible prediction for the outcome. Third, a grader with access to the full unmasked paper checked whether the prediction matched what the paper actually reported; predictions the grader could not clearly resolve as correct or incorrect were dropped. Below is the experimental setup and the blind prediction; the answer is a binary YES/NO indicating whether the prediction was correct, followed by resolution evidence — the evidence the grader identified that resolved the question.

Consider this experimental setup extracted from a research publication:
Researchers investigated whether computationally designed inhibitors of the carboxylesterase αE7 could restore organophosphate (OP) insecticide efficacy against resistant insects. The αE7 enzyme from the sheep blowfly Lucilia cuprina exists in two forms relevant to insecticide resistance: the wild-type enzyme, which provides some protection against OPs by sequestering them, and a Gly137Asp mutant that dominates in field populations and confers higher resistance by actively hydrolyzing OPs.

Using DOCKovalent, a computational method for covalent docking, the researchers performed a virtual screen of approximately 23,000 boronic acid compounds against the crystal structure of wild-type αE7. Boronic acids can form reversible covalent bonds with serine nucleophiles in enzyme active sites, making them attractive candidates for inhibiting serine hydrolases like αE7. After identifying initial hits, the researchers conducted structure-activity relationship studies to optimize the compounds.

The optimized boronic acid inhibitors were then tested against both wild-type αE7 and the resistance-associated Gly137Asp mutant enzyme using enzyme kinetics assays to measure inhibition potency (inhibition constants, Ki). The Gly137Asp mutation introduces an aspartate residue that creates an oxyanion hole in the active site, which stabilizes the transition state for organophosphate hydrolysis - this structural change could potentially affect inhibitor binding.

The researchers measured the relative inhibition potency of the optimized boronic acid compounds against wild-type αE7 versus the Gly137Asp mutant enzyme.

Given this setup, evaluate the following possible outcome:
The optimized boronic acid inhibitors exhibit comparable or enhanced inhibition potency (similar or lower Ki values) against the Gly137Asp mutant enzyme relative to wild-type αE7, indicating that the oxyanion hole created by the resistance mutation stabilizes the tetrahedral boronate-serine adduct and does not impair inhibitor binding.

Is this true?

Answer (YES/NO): NO